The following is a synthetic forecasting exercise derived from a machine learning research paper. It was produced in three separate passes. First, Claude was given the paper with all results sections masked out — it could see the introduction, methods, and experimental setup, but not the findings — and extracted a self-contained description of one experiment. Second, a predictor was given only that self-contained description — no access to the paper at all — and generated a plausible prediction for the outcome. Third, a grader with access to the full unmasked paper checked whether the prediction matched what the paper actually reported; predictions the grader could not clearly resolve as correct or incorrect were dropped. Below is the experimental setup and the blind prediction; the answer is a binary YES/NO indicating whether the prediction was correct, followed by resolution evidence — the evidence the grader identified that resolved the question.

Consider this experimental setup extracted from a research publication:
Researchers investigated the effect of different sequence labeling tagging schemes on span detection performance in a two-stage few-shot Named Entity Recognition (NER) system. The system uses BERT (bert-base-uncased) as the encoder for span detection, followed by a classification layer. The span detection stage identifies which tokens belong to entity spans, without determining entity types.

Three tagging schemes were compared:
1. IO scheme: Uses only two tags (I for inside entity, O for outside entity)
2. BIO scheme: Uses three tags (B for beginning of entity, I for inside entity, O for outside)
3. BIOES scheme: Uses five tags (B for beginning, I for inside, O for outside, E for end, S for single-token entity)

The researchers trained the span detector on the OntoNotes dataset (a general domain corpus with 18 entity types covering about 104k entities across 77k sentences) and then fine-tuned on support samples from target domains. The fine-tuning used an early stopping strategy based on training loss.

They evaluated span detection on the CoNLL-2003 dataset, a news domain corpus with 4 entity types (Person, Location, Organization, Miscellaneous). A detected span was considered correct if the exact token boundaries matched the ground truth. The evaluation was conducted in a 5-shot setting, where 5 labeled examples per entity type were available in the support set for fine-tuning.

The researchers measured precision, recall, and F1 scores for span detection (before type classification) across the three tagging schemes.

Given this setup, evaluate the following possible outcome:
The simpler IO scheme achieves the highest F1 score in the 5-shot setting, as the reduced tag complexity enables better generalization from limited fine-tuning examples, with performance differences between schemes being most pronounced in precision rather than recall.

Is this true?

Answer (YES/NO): YES